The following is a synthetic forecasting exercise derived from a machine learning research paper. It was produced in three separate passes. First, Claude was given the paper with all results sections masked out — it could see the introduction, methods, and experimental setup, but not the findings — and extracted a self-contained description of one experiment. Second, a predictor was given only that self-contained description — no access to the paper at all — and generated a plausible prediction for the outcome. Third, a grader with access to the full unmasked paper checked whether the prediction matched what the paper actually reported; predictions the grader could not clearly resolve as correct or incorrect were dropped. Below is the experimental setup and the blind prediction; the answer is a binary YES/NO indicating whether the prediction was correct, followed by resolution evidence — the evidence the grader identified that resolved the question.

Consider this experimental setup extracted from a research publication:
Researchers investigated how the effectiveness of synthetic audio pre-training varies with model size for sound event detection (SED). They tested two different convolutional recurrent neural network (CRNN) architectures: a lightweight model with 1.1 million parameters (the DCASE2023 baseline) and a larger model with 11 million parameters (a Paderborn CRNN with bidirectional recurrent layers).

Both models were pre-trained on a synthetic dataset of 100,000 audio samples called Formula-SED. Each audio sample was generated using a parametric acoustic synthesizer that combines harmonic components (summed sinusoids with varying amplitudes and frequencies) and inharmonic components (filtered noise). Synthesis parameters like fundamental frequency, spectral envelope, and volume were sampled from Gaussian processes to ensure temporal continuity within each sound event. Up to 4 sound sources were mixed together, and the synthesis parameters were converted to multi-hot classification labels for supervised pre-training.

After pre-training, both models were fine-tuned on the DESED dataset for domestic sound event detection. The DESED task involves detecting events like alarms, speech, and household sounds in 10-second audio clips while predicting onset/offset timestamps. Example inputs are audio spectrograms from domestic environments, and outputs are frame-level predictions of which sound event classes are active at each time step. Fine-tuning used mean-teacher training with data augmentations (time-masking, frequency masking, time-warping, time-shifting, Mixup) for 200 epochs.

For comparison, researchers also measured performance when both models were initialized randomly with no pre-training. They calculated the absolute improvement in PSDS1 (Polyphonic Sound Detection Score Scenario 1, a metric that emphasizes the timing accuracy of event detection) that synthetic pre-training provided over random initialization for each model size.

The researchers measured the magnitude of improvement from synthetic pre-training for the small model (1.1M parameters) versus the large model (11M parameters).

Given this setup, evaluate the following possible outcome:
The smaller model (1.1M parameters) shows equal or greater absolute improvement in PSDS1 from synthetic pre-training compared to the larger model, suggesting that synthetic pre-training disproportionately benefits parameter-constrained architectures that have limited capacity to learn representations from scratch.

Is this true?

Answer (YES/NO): YES